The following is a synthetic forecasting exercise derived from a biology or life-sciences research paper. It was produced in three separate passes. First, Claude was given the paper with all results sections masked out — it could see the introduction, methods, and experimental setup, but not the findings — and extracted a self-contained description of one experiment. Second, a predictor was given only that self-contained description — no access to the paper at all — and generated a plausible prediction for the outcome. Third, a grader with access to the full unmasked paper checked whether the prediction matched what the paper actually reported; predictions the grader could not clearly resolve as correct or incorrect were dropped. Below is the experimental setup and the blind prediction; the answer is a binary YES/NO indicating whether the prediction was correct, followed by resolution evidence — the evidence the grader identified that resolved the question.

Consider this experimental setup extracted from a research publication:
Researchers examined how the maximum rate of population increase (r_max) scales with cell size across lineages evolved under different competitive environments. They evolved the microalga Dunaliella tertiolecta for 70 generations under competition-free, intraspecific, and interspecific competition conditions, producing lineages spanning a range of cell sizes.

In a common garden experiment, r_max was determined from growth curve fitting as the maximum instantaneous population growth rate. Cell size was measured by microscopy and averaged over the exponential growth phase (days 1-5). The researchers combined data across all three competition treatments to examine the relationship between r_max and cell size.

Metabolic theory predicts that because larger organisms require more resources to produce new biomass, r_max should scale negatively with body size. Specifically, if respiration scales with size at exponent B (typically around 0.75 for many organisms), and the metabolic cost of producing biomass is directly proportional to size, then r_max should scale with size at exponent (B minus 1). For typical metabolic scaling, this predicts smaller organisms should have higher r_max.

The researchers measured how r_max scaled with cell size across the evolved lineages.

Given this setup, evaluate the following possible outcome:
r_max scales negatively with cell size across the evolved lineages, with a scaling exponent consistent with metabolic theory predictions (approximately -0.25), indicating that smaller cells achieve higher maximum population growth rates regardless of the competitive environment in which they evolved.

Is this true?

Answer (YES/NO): NO